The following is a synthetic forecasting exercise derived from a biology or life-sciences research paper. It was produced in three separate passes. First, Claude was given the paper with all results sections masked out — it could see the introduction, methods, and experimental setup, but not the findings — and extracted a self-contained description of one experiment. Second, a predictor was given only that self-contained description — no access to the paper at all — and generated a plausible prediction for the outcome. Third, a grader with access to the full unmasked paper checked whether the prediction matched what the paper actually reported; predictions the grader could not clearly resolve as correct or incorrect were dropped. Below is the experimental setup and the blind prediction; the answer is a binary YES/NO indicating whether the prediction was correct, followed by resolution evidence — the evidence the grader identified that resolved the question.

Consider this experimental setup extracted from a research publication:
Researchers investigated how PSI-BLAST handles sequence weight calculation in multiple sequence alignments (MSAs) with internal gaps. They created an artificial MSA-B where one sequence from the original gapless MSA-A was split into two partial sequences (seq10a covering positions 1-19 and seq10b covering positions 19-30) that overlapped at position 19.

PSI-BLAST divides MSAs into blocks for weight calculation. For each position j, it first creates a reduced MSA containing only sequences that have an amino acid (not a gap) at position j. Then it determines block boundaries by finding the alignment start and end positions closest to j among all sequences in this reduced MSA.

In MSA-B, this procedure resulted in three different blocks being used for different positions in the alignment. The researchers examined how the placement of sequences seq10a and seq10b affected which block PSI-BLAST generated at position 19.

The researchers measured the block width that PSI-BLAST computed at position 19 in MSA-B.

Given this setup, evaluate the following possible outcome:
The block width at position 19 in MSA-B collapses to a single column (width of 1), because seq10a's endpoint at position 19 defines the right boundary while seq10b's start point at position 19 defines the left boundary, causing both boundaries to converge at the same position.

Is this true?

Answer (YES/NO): YES